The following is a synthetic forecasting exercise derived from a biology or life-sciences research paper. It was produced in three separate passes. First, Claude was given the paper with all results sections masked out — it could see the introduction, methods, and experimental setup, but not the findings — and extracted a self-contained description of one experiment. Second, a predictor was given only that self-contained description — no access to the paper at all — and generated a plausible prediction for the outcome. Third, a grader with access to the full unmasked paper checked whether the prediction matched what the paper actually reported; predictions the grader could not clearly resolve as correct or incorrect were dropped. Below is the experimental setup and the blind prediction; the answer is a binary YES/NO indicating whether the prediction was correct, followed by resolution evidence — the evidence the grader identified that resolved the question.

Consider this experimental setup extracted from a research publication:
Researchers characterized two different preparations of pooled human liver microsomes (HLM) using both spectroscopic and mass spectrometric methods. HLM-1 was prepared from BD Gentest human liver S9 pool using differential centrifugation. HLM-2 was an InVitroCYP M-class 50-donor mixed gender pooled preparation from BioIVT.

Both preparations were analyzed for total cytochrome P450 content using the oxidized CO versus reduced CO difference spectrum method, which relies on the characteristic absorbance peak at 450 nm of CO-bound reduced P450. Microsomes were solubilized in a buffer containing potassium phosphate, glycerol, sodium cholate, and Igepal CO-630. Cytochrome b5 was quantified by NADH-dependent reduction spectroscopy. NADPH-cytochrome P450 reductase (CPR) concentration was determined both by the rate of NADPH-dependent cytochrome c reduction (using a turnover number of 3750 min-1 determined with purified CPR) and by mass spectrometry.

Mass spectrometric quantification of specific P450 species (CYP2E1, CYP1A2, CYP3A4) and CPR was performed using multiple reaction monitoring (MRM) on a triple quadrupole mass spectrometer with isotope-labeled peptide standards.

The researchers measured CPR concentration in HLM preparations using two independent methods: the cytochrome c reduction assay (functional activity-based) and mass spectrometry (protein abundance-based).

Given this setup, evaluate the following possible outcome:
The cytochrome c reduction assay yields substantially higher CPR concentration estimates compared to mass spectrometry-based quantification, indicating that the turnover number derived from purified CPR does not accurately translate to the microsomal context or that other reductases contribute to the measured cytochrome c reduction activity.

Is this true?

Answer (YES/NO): NO